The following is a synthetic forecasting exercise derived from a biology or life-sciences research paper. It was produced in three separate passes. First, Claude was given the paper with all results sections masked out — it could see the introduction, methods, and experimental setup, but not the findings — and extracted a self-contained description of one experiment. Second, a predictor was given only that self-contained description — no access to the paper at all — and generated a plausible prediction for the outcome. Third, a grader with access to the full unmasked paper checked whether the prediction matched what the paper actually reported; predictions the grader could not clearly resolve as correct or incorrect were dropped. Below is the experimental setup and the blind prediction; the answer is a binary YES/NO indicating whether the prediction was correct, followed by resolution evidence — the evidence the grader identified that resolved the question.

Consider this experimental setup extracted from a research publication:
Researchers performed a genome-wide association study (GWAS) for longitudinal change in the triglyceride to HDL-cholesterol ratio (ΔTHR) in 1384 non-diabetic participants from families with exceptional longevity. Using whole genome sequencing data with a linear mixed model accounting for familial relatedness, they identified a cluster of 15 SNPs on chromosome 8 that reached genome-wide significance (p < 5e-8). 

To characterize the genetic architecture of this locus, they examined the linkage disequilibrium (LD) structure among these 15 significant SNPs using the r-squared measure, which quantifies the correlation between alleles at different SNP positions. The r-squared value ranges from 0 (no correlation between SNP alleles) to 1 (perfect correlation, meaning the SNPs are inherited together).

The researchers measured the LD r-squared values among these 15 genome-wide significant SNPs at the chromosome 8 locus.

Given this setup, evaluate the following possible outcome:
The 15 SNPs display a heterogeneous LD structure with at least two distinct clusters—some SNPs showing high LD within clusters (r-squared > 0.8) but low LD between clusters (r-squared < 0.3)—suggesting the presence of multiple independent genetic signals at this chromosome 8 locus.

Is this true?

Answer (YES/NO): NO